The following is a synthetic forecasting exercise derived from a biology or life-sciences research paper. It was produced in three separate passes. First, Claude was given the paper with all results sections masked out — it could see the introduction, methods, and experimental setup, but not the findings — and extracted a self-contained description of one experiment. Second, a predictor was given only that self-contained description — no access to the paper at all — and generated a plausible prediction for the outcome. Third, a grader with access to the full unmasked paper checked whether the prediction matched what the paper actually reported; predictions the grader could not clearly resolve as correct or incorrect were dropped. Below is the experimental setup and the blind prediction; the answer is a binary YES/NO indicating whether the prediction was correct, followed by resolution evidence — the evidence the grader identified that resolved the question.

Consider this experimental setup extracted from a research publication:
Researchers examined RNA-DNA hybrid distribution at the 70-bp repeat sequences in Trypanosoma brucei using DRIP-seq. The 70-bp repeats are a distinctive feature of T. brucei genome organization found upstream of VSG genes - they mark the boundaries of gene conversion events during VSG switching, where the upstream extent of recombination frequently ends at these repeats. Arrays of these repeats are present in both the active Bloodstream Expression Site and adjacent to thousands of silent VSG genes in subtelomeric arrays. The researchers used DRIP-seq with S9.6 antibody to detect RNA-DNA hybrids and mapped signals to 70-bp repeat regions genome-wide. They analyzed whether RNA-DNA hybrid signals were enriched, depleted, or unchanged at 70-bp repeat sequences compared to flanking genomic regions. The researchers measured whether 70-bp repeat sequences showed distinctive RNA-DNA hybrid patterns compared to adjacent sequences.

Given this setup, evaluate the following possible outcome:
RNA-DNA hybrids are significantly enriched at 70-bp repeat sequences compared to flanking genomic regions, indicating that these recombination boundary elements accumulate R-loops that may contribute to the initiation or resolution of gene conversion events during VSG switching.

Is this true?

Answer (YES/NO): YES